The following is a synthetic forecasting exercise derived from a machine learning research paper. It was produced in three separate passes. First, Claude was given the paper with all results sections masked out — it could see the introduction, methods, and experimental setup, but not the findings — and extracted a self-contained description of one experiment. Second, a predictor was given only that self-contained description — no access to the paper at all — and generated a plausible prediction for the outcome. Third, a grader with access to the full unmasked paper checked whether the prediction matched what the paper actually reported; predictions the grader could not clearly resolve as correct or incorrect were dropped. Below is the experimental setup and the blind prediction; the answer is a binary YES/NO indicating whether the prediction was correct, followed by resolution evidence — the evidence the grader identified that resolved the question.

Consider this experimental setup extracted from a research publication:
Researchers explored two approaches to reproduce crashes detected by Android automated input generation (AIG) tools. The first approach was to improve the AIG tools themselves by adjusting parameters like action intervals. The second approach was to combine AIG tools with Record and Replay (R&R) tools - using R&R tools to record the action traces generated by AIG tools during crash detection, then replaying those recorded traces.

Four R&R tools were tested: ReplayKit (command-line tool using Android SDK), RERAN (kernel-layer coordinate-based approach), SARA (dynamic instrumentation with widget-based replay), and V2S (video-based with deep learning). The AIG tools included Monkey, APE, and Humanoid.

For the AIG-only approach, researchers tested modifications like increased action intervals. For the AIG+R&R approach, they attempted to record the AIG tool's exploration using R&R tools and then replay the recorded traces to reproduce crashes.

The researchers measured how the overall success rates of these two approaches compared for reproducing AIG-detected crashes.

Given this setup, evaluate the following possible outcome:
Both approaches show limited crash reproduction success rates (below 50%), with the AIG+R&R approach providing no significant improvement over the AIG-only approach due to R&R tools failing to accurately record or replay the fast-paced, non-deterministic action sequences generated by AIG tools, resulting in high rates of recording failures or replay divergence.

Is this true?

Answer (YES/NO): YES